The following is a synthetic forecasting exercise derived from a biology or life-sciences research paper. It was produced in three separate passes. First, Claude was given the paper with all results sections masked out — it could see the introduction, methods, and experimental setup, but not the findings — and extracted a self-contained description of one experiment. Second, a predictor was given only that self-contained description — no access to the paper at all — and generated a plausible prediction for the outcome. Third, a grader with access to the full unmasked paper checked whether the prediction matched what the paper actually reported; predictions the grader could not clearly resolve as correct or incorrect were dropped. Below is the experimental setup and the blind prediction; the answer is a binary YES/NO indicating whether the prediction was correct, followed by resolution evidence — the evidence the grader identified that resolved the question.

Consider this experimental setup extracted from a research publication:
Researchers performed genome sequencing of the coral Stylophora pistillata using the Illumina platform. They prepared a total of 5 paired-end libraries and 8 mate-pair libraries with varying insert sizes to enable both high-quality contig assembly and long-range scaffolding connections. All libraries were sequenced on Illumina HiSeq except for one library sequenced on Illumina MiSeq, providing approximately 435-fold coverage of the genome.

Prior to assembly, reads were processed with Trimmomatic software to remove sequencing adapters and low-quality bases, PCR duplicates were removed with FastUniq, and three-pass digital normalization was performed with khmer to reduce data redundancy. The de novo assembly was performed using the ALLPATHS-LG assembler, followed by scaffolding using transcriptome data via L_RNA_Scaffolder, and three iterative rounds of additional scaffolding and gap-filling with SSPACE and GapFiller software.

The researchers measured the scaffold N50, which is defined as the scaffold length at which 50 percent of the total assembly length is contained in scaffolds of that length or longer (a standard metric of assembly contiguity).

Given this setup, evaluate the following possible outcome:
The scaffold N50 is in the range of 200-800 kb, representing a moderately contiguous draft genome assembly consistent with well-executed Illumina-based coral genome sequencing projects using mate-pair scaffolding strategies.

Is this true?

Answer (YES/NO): YES